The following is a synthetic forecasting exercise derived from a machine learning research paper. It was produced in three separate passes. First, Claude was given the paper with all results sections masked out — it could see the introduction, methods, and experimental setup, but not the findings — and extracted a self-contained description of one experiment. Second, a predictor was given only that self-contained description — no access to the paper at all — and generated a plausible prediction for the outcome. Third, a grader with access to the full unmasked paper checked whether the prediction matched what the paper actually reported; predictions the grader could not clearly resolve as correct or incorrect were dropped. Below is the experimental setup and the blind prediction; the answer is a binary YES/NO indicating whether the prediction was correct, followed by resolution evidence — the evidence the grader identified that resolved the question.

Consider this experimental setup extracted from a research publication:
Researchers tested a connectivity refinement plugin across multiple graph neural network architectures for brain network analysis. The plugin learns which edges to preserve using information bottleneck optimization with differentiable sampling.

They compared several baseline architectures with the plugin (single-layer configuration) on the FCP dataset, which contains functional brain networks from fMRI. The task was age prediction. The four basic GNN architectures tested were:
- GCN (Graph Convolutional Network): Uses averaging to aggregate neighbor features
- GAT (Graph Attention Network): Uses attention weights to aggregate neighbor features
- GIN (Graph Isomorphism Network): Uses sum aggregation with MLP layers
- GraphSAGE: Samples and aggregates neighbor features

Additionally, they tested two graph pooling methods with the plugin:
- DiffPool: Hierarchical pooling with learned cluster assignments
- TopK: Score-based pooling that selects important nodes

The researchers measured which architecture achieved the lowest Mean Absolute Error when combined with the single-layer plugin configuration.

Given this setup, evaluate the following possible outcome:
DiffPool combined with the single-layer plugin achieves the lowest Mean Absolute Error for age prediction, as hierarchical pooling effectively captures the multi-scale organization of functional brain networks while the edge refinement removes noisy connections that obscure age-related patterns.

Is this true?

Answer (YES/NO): YES